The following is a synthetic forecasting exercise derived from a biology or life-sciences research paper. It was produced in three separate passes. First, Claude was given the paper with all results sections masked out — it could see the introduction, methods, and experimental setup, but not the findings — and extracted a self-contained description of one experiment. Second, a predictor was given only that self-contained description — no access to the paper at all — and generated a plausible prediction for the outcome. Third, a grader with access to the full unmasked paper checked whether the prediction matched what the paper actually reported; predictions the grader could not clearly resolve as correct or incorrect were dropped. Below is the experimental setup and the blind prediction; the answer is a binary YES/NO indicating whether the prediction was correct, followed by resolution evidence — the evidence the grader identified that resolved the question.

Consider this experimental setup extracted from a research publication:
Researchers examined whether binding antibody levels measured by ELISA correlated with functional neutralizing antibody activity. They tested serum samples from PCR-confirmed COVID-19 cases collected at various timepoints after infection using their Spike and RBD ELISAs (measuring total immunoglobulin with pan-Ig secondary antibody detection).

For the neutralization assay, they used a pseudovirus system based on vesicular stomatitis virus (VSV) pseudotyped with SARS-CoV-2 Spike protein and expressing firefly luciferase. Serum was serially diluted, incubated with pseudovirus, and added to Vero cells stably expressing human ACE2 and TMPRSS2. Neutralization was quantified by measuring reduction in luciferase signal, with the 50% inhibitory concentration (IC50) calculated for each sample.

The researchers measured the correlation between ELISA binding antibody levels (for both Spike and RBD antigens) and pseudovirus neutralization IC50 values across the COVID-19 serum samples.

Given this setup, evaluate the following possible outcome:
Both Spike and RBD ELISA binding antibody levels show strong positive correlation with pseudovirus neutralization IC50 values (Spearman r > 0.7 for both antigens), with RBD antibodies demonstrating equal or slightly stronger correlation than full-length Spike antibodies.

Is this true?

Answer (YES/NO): NO